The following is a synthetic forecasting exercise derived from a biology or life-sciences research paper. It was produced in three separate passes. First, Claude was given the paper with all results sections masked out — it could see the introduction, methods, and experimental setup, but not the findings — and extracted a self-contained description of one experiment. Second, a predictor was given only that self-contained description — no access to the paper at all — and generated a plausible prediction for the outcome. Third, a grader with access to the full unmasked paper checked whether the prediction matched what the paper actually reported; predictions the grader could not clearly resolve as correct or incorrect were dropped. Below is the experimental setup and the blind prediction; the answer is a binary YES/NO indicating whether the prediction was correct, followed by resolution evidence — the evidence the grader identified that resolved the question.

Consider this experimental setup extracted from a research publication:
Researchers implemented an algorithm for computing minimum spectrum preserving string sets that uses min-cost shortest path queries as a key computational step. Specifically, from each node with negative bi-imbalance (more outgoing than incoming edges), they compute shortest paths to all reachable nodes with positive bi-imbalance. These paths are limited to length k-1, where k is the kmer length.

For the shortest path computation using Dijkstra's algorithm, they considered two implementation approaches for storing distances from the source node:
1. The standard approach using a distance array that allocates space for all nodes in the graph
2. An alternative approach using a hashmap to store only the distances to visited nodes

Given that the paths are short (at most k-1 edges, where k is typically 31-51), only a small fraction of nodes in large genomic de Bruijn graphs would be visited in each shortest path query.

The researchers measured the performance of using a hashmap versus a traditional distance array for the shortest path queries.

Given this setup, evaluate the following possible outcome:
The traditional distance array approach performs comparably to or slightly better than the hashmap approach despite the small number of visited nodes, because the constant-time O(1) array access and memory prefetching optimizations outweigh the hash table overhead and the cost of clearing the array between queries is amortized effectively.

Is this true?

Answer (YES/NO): NO